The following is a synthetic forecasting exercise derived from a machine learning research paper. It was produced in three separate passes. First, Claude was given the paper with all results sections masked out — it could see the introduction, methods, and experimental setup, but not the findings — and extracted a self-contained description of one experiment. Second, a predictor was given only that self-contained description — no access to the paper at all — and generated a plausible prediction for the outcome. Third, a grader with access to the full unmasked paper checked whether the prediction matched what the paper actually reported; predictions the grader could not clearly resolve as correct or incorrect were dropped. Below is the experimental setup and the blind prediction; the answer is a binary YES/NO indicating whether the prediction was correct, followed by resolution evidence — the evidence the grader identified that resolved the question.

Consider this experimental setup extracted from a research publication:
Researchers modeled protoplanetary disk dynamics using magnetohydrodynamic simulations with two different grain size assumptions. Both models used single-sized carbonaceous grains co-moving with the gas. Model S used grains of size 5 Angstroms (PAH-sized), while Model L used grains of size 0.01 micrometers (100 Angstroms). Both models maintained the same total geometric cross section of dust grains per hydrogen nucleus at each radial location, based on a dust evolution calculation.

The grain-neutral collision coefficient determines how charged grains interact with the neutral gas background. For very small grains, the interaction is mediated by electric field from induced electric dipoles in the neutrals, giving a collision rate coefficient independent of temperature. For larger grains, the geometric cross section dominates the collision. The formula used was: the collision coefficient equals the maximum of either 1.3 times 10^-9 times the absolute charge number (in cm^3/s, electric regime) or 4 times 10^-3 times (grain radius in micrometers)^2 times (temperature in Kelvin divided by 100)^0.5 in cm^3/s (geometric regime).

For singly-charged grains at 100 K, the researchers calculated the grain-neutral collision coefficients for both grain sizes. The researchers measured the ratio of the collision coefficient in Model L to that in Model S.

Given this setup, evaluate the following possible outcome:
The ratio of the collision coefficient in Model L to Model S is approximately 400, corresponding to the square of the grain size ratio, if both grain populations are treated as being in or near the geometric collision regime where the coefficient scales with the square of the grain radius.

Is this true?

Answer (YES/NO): NO